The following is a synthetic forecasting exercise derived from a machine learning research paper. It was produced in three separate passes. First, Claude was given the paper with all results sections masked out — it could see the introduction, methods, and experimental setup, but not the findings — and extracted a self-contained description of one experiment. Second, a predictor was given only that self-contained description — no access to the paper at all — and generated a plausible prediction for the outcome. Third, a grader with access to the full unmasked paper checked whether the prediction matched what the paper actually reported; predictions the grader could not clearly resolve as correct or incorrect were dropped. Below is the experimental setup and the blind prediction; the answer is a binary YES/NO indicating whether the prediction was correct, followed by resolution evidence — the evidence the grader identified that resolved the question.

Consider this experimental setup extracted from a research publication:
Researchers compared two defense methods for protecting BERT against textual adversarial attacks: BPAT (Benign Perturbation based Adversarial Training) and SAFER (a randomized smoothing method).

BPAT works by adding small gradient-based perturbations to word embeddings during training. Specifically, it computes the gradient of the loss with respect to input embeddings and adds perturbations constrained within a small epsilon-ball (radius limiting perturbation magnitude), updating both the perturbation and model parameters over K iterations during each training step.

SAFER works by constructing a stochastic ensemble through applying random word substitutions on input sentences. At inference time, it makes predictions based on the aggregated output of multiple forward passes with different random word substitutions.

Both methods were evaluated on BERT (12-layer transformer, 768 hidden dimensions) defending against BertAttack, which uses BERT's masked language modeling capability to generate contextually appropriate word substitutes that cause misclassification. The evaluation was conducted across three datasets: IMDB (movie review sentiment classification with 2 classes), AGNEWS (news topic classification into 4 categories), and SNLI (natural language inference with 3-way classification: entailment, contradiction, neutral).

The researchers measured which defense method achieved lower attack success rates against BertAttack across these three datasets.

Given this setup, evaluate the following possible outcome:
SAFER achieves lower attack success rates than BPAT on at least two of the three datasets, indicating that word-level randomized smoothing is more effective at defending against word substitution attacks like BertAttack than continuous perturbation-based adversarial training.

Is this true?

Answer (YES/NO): NO